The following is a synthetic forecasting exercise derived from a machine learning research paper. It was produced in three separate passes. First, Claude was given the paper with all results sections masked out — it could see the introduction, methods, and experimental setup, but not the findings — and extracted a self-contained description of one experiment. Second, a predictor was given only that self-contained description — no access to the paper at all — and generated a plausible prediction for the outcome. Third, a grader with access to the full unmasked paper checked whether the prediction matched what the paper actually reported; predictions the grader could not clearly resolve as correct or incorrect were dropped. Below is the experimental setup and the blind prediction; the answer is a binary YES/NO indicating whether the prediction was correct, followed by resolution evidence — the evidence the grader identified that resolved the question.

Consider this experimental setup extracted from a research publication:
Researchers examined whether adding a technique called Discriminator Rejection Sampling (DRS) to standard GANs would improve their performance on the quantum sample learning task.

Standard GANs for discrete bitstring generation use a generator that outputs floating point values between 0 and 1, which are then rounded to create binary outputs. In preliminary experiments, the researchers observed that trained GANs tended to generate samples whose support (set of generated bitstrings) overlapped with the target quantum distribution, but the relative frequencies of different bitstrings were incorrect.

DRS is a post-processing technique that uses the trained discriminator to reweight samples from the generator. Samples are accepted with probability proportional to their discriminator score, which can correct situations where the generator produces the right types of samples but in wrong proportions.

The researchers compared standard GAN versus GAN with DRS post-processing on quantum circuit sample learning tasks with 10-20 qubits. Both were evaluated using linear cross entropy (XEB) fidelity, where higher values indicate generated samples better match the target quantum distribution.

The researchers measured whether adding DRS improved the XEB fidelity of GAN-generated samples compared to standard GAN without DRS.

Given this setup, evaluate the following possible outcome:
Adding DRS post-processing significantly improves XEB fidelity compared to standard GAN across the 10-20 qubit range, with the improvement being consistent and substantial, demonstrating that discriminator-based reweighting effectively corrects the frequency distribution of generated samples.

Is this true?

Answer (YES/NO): NO